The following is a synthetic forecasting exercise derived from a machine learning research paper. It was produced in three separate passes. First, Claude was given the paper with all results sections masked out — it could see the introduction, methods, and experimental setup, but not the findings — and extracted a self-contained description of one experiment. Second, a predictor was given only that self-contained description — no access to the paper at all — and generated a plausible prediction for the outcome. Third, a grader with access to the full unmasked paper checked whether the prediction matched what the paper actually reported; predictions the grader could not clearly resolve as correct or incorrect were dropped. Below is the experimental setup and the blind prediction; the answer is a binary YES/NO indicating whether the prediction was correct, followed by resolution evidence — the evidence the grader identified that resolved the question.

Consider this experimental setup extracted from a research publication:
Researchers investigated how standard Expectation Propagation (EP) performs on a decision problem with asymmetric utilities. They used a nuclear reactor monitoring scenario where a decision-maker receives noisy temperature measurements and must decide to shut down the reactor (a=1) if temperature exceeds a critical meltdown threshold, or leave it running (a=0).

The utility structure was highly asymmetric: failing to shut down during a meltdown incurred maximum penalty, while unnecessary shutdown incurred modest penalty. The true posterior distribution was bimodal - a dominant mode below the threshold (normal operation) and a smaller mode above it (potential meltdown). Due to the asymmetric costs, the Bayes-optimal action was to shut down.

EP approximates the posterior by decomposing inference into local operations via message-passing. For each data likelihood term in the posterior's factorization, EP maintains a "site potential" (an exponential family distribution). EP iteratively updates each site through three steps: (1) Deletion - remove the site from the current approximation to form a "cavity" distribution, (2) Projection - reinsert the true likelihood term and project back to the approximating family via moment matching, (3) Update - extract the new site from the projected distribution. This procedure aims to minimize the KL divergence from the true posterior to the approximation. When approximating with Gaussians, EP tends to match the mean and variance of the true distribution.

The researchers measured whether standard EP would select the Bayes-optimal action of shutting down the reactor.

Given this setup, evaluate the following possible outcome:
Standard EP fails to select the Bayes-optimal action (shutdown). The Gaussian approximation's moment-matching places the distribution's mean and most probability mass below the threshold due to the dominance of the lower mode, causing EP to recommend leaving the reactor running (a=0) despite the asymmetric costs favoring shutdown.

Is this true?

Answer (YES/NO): YES